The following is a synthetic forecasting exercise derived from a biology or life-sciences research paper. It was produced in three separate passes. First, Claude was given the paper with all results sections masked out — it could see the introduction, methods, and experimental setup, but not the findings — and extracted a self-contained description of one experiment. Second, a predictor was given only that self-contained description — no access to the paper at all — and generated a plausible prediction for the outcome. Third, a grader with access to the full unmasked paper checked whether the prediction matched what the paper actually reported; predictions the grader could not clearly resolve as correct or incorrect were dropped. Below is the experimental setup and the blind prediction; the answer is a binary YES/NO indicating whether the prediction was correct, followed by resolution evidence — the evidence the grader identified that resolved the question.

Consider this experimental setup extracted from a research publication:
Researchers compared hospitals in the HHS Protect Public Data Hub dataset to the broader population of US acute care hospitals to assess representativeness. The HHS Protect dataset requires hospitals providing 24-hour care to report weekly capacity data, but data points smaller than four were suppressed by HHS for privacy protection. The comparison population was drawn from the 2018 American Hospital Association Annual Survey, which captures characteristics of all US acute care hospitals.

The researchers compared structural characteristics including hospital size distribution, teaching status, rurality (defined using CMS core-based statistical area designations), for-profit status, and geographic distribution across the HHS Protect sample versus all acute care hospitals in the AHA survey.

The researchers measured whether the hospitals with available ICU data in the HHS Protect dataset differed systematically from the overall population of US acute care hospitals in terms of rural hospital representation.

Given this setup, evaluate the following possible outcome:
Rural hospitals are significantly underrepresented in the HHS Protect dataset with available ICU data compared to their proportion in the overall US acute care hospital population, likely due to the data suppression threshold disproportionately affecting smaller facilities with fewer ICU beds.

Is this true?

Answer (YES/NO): YES